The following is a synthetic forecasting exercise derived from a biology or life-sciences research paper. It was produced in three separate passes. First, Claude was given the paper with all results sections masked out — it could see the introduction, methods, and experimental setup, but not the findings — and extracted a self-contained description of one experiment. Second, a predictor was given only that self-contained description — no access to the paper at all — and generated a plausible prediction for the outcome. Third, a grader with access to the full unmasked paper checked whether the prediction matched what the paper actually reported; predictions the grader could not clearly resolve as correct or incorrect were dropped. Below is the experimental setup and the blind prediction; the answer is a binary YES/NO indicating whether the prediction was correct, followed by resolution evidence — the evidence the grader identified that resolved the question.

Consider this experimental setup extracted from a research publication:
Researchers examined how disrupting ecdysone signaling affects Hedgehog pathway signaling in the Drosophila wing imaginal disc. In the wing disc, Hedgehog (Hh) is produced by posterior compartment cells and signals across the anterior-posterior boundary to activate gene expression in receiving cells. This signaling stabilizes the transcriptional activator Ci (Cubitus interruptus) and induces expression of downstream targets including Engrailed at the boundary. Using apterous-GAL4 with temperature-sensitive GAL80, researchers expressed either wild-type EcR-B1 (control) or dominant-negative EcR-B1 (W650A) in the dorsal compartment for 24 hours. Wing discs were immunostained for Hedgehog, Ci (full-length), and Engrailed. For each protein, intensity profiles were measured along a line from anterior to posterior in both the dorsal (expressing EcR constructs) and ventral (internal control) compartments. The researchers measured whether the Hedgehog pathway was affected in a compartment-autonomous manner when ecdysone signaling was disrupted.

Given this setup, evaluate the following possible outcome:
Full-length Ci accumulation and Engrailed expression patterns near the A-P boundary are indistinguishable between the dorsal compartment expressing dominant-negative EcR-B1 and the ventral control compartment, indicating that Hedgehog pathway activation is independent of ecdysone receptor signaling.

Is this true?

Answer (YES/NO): NO